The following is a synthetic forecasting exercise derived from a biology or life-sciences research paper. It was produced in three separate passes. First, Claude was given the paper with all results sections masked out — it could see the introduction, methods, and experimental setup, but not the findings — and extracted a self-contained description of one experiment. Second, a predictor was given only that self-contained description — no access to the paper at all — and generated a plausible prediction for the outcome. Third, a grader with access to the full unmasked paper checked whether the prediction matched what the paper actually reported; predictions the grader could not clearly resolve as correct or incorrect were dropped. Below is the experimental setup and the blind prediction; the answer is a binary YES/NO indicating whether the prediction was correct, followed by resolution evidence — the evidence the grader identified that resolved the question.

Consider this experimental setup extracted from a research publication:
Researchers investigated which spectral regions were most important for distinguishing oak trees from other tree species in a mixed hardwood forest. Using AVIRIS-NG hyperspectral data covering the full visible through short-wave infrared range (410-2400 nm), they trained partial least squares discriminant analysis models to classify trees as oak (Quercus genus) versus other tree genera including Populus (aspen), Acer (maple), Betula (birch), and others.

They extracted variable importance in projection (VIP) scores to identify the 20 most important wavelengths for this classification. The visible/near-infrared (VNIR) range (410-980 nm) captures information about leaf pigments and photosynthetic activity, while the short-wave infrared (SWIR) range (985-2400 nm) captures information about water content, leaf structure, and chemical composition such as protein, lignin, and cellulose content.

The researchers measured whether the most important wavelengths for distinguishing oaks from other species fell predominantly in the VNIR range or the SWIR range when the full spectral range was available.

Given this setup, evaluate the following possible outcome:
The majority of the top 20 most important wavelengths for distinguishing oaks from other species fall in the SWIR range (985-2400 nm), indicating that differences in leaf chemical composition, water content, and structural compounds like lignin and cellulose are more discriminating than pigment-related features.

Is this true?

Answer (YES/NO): YES